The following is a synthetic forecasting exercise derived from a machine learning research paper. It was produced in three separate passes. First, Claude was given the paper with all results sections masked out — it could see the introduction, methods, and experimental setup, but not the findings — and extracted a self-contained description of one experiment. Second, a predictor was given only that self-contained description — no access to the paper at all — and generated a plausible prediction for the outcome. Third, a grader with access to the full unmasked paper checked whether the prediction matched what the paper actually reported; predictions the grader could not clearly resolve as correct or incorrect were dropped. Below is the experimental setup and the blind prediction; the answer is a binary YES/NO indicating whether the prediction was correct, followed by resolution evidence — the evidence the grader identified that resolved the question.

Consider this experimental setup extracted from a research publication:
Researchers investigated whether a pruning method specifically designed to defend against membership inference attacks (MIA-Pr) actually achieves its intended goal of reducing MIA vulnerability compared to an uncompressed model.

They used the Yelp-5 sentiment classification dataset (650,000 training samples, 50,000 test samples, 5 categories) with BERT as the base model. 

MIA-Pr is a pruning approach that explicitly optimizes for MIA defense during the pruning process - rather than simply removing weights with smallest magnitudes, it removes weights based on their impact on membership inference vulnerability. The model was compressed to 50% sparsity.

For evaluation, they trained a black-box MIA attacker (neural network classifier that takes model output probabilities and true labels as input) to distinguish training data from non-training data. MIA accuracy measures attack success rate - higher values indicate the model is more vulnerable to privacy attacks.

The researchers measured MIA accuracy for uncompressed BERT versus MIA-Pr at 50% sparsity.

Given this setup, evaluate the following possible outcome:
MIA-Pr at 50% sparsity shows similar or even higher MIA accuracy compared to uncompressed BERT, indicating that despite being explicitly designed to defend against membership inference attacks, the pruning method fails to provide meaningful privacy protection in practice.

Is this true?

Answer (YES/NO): YES